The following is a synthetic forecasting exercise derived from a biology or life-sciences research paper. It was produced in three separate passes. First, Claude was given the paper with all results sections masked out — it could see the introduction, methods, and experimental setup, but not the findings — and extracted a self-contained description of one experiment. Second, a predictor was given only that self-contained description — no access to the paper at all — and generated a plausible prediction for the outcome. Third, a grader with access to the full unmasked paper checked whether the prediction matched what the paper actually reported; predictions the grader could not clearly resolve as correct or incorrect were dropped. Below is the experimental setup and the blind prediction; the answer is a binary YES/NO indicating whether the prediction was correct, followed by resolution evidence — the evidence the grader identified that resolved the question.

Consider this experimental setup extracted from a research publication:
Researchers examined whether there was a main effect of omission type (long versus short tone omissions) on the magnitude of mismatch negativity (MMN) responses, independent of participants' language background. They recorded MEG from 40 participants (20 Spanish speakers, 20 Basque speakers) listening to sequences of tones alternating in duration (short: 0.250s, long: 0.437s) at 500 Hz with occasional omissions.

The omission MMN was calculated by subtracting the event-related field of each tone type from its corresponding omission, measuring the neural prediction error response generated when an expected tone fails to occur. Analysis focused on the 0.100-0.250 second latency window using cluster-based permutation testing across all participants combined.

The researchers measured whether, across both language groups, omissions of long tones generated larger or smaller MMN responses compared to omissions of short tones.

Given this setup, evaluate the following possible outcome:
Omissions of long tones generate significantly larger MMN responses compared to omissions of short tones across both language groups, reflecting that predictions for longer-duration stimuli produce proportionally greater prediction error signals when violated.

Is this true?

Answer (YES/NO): YES